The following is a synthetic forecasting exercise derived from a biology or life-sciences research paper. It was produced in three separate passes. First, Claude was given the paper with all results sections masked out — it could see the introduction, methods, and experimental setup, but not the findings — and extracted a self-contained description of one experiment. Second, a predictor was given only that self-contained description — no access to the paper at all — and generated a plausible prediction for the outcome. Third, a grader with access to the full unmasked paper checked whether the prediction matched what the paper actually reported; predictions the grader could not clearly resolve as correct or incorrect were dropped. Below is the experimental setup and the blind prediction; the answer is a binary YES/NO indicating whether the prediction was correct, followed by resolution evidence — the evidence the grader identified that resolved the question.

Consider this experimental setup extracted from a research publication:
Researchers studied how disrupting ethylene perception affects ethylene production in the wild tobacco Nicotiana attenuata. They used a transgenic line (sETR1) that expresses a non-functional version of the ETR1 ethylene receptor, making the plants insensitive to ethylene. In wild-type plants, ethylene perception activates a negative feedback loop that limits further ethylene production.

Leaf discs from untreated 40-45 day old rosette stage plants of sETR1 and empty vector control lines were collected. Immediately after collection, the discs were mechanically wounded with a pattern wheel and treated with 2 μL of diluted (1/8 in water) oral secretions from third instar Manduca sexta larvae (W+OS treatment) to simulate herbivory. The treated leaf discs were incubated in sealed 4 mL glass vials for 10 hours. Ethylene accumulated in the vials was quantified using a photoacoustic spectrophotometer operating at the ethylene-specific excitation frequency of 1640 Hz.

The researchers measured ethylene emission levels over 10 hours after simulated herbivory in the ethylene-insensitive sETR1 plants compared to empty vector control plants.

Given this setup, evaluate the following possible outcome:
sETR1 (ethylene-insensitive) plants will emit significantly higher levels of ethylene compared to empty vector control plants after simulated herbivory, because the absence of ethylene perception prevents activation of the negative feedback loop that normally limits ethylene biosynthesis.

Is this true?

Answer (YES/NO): YES